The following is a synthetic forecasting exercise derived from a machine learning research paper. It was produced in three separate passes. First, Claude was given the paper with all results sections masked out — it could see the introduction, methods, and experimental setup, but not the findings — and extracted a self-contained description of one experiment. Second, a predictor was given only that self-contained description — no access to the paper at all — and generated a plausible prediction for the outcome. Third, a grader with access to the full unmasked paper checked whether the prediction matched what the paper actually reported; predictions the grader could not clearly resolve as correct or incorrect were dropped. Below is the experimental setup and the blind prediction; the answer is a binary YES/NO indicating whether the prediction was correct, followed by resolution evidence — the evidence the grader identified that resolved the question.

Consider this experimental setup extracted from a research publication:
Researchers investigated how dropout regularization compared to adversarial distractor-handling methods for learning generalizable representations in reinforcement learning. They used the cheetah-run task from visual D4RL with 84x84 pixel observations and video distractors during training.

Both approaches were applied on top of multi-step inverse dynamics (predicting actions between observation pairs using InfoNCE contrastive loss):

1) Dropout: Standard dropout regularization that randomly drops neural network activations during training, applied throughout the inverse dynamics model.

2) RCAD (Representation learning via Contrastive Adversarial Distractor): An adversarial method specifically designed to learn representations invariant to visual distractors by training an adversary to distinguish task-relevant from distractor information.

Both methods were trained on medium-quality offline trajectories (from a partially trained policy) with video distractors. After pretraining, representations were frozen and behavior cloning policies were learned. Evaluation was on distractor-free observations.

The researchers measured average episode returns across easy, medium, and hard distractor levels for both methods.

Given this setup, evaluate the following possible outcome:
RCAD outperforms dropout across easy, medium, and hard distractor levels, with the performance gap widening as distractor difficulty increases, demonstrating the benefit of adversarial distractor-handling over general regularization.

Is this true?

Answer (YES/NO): NO